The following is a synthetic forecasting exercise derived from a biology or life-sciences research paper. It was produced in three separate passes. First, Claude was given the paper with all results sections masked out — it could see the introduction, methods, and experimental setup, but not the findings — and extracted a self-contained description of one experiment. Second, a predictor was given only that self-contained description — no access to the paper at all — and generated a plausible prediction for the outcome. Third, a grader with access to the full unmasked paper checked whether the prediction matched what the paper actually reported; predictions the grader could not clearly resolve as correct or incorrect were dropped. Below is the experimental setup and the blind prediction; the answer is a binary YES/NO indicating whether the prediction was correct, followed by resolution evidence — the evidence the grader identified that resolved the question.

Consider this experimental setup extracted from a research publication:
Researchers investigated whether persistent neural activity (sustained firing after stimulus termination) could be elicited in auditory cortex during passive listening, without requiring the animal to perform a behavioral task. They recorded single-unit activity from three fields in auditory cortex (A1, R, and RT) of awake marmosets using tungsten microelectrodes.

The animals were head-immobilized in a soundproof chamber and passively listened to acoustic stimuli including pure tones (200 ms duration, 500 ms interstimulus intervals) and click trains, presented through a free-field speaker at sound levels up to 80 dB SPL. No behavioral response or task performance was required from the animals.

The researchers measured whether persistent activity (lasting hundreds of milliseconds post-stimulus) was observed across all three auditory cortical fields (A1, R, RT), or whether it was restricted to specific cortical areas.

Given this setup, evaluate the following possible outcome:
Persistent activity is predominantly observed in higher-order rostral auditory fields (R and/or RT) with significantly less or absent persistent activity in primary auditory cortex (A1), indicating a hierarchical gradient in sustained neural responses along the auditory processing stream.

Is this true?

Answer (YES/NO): NO